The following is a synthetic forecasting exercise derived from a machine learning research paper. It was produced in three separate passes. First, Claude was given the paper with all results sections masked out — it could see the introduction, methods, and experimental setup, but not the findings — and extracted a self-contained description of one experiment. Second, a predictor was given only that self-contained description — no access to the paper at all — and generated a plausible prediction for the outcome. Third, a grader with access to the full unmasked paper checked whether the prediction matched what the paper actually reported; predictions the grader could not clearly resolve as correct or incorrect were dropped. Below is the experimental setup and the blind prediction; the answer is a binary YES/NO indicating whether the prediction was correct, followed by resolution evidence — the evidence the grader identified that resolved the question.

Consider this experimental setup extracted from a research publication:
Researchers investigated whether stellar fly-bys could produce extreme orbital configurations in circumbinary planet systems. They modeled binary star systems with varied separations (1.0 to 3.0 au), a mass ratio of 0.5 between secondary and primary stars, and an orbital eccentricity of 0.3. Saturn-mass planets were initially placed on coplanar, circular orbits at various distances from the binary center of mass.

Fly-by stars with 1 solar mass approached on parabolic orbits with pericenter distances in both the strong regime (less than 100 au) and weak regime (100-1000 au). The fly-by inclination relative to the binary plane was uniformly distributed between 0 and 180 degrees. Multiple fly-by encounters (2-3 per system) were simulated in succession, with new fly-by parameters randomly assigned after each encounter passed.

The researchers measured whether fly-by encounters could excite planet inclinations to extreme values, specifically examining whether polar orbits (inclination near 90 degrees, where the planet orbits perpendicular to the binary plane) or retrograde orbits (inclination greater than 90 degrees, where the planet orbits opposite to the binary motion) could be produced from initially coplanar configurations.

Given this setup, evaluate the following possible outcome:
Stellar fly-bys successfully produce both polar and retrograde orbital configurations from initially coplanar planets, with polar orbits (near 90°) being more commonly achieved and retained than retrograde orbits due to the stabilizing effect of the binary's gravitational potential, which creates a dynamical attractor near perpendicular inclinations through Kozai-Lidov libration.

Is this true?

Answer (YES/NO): NO